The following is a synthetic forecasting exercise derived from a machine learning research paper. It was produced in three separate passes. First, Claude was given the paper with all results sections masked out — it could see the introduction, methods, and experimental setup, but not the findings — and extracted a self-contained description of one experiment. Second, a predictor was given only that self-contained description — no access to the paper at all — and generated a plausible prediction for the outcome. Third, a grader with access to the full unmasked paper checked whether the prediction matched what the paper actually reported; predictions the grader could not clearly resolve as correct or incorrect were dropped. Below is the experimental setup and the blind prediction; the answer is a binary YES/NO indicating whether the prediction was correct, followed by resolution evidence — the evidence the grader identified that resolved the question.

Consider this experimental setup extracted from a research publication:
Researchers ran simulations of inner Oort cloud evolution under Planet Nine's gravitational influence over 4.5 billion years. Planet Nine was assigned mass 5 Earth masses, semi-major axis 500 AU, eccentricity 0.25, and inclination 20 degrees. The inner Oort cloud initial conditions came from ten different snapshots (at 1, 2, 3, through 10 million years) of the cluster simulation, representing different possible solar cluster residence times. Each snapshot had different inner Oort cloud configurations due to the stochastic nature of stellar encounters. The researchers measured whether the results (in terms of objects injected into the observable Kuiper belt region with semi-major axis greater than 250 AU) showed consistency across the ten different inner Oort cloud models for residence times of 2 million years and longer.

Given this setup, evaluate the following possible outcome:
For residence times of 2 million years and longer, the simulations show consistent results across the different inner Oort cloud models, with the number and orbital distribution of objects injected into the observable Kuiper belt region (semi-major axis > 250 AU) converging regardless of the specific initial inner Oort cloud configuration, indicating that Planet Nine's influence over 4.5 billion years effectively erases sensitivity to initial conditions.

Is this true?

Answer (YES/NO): NO